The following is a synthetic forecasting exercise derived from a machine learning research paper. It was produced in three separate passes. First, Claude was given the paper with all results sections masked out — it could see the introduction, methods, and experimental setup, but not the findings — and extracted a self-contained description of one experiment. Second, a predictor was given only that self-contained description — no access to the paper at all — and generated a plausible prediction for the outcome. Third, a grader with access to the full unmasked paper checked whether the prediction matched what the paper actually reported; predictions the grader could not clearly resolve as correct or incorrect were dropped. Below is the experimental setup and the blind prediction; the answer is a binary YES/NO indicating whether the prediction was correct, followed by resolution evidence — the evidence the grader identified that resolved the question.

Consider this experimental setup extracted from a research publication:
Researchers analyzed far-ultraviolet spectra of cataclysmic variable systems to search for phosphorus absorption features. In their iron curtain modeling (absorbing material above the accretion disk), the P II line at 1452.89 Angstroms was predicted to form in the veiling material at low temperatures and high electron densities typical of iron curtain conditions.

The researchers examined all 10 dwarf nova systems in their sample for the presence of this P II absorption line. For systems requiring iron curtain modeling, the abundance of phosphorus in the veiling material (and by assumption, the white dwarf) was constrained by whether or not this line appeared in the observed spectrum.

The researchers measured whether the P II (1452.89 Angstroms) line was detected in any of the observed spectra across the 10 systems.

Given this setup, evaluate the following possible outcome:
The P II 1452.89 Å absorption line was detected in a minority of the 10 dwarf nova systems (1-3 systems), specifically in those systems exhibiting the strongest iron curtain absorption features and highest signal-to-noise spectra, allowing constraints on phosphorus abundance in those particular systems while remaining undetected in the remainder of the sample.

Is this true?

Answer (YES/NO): NO